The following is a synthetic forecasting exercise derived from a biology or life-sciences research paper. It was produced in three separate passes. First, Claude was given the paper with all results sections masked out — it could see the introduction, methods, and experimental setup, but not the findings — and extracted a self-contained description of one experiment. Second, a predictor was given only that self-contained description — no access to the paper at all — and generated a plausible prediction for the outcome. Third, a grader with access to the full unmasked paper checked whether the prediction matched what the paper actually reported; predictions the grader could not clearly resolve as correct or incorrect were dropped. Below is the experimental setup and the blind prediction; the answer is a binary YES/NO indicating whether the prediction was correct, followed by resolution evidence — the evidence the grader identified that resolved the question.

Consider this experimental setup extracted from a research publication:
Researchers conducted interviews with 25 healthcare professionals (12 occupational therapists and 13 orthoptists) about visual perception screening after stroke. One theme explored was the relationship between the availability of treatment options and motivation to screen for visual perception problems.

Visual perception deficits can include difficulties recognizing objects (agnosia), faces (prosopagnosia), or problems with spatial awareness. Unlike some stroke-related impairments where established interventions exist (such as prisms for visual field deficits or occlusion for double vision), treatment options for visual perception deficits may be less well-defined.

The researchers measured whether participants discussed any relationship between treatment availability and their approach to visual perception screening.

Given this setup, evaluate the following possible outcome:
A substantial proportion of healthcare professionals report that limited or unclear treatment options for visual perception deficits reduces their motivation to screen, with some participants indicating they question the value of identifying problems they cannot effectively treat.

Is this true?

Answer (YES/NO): NO